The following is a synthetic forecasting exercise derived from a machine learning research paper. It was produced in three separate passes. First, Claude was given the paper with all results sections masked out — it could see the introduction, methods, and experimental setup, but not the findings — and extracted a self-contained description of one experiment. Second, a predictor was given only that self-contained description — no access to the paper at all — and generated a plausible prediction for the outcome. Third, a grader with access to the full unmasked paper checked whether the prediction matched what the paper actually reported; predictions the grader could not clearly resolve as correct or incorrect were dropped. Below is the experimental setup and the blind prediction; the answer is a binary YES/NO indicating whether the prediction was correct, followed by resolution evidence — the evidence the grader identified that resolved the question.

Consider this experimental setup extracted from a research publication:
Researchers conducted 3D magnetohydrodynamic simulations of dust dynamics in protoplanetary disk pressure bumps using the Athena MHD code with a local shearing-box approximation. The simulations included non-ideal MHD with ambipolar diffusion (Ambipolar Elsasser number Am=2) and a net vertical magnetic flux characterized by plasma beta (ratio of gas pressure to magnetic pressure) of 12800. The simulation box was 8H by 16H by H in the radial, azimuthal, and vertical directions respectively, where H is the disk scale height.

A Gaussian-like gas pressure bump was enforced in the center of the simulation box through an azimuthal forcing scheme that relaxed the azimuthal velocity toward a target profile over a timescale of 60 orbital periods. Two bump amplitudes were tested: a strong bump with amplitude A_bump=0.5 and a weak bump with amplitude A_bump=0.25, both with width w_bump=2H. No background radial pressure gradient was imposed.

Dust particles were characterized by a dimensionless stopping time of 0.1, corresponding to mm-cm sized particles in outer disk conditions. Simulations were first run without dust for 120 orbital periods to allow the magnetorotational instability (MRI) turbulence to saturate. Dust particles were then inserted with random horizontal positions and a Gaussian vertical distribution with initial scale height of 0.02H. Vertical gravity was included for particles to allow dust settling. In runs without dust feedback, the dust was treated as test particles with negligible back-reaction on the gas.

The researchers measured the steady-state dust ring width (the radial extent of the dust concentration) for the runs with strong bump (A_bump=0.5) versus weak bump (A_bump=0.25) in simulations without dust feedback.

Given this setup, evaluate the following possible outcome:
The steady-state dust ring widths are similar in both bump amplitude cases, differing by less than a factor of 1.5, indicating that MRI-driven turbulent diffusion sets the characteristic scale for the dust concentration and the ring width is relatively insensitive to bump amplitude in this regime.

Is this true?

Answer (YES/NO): NO